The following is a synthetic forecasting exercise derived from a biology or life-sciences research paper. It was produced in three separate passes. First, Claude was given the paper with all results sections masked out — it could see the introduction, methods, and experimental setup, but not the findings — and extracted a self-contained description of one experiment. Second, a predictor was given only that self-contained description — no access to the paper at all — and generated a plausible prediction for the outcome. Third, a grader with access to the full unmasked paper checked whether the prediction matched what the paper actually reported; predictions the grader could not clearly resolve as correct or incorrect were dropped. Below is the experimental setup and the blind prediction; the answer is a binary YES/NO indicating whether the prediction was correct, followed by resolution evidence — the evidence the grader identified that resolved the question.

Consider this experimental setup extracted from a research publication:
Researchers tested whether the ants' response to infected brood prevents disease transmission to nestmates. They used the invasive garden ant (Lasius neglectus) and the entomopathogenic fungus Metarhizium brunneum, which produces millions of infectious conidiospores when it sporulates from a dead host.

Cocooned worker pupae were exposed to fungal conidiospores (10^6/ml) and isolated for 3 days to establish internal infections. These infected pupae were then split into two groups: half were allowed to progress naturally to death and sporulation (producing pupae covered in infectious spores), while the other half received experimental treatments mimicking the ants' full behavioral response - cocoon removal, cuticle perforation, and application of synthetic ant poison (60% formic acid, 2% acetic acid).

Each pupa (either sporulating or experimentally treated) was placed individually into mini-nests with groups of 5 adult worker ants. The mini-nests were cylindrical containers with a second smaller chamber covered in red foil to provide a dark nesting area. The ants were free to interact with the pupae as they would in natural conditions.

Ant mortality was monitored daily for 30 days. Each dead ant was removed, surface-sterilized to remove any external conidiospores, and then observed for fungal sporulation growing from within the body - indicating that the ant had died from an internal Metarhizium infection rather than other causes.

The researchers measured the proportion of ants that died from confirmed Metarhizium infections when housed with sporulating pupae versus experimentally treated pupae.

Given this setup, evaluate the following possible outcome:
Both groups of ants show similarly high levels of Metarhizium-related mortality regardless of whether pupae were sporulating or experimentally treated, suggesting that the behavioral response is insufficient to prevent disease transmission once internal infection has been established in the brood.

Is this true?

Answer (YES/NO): NO